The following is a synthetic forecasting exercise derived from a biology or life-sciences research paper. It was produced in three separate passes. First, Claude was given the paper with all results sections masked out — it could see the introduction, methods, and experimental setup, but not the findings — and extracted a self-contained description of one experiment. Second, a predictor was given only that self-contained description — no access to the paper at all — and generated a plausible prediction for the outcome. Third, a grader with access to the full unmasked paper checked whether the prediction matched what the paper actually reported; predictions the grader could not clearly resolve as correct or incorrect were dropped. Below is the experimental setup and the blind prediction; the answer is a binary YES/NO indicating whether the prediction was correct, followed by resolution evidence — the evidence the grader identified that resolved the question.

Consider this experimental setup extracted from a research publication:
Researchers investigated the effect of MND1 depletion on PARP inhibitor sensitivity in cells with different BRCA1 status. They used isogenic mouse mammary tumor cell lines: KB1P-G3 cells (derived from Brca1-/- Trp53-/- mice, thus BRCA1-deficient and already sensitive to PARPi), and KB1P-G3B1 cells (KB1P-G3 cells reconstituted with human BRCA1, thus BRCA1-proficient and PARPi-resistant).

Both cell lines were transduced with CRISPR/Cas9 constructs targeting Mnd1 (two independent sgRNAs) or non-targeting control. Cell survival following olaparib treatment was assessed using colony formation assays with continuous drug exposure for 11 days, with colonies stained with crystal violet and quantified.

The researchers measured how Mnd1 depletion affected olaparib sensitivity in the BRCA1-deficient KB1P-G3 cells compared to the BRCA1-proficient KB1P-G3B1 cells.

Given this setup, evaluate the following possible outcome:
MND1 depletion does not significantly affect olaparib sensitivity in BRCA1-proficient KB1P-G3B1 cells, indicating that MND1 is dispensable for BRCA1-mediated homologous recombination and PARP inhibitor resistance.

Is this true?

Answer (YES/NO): NO